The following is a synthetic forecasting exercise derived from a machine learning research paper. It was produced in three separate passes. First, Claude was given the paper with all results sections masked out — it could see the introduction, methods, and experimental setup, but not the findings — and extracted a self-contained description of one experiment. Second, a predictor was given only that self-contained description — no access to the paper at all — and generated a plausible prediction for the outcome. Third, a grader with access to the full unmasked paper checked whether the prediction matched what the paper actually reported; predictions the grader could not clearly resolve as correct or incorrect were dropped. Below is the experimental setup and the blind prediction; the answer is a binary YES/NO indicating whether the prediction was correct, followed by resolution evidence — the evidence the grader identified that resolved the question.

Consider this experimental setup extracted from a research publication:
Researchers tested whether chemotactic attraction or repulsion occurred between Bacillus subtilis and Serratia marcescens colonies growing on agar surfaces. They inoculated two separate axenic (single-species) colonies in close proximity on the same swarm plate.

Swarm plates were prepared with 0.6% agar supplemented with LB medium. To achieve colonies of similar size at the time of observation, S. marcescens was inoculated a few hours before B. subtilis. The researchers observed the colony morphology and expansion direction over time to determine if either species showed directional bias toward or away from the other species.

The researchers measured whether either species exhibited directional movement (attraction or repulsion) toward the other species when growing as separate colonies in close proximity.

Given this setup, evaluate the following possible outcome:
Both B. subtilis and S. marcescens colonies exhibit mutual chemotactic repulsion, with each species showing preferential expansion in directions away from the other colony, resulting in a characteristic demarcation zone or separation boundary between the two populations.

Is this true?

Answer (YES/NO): NO